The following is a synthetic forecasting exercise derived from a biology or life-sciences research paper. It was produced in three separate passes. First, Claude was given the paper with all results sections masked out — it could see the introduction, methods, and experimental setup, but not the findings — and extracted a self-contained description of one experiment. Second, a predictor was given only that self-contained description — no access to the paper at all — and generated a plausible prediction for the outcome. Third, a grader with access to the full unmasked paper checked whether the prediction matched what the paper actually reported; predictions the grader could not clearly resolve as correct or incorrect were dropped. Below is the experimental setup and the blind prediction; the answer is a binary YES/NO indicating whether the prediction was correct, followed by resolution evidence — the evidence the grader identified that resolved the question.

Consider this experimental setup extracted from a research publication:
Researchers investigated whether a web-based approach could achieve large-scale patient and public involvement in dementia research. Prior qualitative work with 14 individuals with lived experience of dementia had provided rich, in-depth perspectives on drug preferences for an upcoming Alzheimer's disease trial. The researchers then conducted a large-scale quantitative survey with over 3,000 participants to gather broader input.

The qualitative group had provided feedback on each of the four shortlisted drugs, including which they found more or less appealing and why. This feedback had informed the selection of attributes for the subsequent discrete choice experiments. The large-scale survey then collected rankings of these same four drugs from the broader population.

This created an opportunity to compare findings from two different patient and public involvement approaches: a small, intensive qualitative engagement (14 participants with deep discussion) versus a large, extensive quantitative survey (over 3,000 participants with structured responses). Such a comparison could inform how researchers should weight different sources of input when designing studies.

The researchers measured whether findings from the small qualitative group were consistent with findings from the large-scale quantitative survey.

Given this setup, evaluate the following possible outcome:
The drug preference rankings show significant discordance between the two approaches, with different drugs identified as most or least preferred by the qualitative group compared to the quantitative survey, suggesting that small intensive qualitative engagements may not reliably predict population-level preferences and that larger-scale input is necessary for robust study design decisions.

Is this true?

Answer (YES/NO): NO